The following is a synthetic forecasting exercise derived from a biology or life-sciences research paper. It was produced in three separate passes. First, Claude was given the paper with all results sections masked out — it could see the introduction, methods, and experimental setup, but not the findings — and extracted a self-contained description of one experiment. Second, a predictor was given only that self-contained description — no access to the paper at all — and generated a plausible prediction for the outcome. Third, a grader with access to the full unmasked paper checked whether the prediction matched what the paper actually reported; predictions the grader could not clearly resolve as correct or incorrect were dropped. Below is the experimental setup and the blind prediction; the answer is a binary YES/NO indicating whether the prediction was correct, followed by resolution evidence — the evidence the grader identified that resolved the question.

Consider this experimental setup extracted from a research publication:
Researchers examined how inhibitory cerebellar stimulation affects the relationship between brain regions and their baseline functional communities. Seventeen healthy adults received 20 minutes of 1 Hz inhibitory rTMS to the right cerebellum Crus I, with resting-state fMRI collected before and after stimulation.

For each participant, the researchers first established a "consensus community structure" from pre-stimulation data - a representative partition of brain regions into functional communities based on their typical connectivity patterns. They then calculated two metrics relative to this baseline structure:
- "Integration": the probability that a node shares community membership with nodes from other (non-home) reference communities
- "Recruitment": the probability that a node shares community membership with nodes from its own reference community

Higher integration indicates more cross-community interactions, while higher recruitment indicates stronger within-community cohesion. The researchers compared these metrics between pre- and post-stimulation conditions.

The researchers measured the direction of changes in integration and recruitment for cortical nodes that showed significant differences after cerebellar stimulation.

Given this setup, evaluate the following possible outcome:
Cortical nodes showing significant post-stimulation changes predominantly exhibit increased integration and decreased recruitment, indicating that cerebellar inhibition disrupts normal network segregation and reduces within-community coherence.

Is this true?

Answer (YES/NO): YES